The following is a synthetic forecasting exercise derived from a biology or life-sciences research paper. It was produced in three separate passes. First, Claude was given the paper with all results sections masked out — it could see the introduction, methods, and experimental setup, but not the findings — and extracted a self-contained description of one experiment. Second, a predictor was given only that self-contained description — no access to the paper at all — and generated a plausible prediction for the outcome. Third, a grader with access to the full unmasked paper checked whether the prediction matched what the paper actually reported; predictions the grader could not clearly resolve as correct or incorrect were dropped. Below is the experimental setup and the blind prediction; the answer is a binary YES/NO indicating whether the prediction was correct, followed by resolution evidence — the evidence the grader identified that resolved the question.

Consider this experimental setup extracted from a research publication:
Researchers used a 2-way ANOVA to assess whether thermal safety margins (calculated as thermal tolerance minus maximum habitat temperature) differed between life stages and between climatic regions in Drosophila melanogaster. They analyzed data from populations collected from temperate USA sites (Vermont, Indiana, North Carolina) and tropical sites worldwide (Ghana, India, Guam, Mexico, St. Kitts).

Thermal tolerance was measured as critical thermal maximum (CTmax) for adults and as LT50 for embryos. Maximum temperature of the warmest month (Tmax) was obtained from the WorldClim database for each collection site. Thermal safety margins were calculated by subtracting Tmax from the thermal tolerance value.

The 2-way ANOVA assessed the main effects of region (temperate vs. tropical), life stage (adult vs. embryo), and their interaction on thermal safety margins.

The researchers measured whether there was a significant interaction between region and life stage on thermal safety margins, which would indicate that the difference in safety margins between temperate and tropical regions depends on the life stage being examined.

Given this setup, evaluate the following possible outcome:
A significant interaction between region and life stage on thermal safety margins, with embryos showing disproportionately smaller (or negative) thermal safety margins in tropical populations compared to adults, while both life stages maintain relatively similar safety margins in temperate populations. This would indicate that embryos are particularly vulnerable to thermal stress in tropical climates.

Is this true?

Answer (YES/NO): NO